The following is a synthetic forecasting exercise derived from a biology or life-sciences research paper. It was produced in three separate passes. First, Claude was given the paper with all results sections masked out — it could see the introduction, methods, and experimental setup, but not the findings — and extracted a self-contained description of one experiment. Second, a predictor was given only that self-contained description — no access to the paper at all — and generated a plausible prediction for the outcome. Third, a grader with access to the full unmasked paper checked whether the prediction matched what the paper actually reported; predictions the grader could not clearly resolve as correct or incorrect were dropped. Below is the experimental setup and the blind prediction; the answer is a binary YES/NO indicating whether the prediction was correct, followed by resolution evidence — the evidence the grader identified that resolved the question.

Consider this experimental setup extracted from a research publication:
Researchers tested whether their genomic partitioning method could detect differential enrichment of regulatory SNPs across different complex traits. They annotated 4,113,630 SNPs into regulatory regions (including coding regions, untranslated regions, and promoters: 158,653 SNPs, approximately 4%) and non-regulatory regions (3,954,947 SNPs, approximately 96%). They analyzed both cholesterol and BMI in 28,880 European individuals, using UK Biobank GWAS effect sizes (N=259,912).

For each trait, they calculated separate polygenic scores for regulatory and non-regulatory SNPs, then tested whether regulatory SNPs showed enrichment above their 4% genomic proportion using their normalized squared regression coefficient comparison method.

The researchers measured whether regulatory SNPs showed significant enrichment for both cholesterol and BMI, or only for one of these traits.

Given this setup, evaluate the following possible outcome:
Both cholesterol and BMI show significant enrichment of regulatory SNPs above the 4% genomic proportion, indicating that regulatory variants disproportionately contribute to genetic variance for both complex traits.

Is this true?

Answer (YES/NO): NO